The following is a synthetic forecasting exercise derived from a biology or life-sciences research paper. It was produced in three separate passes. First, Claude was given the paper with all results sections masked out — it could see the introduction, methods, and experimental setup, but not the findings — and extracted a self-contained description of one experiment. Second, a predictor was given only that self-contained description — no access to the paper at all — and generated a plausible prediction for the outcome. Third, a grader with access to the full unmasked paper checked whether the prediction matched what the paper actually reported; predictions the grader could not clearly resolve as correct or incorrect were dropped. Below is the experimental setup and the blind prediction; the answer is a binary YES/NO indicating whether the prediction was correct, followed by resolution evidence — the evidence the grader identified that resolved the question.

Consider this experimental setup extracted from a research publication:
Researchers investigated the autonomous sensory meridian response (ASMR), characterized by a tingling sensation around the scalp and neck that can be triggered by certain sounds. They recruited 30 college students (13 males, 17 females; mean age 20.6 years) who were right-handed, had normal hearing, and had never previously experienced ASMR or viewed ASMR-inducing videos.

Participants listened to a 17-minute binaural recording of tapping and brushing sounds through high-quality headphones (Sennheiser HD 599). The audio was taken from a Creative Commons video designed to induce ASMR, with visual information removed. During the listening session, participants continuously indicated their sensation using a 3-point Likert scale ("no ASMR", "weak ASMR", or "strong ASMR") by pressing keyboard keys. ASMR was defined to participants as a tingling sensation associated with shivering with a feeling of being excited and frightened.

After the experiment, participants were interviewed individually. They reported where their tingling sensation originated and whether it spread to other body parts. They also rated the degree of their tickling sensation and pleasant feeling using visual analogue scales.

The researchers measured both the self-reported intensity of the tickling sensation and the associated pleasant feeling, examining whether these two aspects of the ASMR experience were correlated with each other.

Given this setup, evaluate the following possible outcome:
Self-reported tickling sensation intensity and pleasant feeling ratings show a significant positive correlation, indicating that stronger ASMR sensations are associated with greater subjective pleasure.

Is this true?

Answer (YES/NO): NO